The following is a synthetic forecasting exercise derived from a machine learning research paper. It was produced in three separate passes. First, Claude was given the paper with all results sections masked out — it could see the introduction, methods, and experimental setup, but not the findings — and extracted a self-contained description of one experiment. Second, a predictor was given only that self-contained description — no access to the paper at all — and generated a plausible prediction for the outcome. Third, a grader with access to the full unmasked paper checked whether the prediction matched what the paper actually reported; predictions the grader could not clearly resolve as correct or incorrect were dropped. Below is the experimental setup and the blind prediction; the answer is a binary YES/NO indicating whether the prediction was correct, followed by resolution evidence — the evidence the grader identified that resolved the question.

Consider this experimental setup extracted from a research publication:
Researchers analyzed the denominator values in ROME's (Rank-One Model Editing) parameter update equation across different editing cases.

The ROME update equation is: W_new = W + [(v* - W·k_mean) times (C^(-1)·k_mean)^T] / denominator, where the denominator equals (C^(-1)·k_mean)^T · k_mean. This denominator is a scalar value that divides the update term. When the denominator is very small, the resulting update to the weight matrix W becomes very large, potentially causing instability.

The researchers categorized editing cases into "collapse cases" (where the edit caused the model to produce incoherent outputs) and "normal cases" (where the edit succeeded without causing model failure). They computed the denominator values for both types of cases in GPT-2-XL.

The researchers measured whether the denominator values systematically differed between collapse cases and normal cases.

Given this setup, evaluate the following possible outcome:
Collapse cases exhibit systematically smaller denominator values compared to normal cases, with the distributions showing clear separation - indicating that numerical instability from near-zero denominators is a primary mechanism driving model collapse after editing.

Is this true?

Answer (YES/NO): YES